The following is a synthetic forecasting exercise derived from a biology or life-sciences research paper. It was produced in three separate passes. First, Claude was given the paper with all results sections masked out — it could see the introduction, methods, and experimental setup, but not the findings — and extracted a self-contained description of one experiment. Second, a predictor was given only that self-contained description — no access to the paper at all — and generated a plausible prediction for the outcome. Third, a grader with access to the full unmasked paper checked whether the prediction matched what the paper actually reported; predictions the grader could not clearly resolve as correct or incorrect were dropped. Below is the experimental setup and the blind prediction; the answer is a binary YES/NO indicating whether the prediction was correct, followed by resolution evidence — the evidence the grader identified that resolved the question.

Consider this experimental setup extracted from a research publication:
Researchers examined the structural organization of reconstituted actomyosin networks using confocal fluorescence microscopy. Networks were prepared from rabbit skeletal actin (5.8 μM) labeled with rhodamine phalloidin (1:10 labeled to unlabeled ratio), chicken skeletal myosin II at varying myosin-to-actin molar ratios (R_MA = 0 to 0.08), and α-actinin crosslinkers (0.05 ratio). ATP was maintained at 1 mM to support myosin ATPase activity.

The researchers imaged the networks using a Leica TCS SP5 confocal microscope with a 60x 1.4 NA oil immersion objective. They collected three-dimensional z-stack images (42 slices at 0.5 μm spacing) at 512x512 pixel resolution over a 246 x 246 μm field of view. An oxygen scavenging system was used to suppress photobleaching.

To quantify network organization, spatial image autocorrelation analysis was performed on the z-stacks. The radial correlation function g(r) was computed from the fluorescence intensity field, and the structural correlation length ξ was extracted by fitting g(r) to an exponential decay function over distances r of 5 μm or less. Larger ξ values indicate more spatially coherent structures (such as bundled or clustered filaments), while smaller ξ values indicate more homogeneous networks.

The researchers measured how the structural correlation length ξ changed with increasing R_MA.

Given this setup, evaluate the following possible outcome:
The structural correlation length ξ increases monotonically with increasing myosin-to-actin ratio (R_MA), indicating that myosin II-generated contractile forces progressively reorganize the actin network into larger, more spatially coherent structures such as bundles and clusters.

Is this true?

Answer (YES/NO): YES